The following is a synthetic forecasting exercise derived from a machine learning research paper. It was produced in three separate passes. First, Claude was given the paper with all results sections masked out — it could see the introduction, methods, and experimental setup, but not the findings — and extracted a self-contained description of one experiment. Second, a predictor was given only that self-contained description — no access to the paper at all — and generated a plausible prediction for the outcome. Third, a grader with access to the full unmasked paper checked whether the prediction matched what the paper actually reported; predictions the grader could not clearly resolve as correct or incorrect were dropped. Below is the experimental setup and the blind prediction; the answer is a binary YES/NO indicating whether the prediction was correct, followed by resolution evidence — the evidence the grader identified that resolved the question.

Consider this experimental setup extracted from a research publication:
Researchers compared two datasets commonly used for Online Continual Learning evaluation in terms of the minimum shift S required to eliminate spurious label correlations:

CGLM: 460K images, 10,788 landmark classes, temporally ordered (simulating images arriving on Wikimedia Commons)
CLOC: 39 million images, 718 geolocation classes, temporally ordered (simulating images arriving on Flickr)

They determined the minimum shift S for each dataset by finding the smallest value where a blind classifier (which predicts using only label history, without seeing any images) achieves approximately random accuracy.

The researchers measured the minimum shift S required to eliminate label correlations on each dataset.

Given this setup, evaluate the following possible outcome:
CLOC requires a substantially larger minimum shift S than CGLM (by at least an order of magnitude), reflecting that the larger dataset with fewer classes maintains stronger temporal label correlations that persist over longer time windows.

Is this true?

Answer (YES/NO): YES